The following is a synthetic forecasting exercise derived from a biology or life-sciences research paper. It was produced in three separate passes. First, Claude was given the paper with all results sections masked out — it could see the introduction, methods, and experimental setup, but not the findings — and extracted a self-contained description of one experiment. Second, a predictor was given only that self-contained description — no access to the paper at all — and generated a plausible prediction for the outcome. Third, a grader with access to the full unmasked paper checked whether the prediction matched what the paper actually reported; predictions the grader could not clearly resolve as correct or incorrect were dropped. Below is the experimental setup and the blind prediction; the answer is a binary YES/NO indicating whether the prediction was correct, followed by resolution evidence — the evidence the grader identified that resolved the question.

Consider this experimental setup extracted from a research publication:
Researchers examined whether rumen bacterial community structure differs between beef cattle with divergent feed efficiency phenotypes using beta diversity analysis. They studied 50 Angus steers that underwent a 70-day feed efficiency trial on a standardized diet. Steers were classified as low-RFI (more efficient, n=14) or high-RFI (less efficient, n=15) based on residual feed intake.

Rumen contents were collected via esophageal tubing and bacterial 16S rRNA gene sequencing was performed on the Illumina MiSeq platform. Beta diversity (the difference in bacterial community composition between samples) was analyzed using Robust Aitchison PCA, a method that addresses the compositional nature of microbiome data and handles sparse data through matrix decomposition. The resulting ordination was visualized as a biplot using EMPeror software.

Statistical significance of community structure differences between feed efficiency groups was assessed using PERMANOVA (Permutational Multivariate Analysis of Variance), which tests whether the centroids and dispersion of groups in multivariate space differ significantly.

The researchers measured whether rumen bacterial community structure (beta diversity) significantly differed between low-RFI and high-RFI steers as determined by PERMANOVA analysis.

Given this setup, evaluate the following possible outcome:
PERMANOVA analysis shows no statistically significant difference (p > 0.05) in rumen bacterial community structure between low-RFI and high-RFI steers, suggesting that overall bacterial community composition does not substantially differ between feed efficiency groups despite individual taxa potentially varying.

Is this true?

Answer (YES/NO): NO